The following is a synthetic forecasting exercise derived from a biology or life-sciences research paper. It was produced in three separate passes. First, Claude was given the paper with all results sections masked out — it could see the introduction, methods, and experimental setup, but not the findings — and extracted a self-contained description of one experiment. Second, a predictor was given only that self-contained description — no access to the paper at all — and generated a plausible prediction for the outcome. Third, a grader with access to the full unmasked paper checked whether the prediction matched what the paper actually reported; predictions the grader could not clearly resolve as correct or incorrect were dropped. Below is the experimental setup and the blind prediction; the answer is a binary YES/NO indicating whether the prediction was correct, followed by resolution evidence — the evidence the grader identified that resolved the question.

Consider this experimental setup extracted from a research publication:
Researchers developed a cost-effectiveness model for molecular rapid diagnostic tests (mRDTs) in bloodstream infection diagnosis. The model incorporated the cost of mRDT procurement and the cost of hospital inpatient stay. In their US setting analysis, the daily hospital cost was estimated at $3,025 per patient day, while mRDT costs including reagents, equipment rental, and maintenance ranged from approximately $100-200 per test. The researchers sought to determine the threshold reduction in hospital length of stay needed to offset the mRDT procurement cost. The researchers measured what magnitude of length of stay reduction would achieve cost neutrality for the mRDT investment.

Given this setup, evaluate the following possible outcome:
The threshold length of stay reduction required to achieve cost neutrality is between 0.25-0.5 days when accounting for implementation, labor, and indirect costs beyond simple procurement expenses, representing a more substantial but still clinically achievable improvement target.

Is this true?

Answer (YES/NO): NO